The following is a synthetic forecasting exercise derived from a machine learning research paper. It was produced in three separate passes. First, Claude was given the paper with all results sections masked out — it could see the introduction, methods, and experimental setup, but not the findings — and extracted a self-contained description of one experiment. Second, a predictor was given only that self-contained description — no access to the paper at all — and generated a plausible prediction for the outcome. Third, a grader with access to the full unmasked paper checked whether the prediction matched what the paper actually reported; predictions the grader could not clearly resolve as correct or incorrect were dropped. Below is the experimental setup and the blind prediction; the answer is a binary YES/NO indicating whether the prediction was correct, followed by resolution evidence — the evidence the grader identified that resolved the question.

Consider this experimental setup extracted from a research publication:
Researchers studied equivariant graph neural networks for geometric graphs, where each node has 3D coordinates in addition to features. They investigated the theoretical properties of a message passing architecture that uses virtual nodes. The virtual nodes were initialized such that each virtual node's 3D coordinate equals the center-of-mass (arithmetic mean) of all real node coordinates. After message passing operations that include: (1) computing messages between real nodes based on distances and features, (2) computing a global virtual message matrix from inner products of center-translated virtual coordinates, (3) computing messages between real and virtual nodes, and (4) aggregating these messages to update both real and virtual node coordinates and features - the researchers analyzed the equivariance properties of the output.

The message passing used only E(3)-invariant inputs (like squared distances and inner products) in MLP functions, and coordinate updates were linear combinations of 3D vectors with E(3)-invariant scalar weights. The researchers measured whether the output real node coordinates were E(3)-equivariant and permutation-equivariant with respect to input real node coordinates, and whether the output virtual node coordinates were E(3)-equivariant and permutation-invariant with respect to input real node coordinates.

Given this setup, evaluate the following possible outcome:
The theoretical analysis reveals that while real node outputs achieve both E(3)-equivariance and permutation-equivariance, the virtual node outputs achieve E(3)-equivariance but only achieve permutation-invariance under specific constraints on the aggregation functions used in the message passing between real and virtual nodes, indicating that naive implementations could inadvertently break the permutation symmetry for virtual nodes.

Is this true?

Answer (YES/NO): NO